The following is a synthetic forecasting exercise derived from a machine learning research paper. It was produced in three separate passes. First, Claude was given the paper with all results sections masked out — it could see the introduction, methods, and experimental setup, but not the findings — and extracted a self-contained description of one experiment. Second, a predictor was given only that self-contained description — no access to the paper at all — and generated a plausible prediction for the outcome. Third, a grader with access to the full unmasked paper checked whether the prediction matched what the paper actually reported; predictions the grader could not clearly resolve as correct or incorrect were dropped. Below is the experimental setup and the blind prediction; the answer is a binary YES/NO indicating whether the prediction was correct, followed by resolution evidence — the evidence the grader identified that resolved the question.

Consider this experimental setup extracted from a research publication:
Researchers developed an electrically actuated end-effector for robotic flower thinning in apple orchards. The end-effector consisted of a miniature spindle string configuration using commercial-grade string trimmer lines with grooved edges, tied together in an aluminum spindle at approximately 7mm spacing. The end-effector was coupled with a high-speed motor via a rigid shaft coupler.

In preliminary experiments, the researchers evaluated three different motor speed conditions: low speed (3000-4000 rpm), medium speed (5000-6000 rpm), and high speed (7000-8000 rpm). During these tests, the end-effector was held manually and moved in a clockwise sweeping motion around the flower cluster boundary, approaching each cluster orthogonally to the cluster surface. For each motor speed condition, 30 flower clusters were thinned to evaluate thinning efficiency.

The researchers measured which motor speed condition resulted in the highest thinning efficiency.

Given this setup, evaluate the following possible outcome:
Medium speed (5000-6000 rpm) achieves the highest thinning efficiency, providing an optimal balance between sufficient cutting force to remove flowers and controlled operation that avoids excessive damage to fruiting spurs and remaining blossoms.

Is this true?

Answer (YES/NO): NO